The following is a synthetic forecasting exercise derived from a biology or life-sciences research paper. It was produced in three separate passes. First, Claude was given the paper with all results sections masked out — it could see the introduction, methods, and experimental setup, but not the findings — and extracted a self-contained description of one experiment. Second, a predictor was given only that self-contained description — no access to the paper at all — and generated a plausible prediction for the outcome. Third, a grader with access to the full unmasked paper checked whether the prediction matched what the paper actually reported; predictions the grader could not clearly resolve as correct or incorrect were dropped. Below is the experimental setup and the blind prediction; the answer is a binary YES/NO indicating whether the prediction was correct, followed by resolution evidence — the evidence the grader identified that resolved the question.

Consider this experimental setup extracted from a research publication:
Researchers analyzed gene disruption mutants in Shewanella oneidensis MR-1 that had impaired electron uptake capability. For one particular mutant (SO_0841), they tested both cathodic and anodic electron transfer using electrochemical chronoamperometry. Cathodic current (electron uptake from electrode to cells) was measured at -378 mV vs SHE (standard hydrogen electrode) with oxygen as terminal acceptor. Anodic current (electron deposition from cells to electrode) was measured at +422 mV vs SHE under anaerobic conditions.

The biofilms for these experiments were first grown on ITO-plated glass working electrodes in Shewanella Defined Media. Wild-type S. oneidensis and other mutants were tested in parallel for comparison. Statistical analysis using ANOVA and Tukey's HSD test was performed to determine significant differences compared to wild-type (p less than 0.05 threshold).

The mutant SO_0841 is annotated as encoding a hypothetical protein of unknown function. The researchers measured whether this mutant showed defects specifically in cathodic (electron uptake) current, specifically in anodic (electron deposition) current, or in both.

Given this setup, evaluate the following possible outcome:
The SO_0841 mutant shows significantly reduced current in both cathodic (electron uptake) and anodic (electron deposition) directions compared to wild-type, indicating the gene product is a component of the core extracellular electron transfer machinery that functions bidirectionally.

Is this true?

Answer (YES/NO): YES